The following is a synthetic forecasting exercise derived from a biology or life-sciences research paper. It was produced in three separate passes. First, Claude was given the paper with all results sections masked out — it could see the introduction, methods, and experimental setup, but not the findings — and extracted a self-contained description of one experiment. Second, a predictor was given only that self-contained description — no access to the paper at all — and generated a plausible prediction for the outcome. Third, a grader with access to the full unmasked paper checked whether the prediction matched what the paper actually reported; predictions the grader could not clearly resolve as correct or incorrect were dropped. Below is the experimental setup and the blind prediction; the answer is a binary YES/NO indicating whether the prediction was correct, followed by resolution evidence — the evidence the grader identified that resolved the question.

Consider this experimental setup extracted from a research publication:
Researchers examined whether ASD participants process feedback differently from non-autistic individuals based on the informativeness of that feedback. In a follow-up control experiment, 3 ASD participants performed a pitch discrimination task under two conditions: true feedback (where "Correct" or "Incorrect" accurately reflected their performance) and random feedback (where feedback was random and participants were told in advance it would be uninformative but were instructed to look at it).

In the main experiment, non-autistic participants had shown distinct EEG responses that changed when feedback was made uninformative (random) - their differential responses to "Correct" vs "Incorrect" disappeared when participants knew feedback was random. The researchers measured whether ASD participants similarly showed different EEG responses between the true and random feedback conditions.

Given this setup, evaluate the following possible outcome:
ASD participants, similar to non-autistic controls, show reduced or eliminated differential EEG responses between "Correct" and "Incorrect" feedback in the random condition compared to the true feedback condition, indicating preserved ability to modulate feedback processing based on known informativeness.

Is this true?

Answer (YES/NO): NO